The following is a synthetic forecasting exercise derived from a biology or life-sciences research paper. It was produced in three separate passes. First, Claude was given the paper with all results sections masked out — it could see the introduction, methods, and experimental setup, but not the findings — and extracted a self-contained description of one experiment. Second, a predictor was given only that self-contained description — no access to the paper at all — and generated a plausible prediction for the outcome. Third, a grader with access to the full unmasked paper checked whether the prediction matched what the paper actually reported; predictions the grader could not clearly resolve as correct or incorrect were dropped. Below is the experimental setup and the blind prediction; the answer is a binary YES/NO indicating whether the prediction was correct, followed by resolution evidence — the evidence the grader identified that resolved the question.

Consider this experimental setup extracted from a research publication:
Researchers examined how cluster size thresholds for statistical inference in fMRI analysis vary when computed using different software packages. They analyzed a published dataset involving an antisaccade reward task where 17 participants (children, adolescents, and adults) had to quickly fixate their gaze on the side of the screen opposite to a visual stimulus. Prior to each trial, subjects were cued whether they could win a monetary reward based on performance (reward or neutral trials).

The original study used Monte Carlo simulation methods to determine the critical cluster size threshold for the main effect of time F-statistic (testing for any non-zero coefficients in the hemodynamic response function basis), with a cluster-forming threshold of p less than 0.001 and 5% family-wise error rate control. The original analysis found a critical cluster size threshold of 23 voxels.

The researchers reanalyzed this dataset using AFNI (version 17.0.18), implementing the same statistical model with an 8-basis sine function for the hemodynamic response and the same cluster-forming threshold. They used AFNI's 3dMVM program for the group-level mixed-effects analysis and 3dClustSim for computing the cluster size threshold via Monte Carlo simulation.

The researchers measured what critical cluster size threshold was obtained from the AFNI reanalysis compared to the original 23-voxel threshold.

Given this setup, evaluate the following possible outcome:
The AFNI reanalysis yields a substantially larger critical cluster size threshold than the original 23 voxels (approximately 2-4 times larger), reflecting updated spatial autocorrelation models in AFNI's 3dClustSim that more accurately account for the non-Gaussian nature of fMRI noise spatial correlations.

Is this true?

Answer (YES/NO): YES